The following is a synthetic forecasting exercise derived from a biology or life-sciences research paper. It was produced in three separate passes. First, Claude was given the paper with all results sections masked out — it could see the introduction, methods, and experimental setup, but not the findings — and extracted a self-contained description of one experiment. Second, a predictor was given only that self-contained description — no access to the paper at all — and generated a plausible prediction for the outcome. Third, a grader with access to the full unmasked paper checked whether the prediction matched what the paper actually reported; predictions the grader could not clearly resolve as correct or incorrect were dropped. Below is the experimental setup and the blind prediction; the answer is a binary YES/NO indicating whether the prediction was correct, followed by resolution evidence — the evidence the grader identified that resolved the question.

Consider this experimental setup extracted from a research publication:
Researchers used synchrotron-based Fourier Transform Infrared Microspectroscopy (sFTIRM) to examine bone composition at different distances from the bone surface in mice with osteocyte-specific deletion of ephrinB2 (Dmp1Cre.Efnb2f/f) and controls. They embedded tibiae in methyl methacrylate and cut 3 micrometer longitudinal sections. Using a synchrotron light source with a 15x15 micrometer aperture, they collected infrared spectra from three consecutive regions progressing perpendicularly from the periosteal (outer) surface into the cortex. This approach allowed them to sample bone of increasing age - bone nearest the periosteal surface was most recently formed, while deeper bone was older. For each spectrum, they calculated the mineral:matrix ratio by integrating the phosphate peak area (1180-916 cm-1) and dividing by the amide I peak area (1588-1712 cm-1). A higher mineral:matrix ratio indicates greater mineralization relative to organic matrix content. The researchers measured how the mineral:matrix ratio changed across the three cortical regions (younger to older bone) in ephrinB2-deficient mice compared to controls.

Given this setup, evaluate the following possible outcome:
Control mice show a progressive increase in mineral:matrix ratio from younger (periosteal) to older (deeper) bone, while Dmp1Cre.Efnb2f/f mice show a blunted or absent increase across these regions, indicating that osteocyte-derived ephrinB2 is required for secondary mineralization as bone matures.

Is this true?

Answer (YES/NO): NO